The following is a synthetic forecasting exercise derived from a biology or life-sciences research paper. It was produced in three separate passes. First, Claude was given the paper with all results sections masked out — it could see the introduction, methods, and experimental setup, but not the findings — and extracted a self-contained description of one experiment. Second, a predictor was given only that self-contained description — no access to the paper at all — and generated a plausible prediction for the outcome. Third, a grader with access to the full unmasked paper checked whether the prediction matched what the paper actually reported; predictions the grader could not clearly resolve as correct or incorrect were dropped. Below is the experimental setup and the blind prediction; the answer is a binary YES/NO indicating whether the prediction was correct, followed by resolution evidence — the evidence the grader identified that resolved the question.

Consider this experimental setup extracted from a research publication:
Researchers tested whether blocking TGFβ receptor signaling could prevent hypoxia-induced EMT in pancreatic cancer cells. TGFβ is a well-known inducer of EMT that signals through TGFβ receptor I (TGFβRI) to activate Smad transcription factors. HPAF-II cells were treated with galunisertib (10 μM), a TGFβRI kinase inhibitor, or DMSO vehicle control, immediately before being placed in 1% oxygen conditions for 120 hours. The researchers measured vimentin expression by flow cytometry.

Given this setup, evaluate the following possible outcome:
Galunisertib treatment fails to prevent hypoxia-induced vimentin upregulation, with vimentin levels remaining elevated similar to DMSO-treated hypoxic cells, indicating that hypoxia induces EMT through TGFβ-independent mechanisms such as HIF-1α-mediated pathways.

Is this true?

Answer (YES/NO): NO